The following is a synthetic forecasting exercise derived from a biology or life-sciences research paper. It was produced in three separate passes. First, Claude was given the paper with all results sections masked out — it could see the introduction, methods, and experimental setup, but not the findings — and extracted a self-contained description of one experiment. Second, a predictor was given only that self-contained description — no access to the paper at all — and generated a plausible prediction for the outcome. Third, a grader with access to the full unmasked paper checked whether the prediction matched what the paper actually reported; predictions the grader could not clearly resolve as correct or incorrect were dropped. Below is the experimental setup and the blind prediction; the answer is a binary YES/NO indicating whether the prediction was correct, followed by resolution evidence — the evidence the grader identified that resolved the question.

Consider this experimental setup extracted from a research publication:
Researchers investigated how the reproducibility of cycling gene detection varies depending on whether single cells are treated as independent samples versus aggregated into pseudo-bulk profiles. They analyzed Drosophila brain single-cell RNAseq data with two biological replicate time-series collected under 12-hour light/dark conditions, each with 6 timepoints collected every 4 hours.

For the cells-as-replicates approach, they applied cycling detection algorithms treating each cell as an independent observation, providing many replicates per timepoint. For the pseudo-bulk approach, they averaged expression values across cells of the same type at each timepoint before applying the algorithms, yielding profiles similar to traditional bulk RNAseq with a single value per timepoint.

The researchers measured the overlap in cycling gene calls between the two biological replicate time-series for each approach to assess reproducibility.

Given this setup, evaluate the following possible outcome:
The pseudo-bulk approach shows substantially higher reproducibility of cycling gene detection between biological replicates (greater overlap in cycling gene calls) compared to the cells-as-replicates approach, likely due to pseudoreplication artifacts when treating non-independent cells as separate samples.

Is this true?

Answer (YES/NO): NO